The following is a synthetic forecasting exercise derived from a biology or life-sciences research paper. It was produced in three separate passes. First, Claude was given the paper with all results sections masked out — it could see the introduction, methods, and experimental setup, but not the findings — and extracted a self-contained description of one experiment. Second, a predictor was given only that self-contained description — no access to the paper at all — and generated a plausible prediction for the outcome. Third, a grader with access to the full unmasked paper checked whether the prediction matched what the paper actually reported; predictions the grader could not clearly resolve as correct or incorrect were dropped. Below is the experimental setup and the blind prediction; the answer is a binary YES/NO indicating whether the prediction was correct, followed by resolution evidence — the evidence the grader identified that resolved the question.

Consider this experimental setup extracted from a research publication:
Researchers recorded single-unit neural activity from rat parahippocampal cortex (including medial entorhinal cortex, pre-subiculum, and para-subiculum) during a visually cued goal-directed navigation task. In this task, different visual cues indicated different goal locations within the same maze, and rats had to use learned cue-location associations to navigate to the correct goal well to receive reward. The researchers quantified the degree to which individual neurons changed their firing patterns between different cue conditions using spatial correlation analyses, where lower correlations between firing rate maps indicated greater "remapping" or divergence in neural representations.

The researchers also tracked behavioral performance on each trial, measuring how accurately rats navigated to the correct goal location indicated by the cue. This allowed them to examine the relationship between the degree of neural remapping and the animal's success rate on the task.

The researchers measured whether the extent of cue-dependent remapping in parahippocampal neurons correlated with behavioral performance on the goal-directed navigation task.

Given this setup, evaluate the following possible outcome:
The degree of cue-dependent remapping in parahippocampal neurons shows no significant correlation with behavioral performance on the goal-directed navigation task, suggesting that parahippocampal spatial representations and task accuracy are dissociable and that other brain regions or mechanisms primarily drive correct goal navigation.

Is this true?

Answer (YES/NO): NO